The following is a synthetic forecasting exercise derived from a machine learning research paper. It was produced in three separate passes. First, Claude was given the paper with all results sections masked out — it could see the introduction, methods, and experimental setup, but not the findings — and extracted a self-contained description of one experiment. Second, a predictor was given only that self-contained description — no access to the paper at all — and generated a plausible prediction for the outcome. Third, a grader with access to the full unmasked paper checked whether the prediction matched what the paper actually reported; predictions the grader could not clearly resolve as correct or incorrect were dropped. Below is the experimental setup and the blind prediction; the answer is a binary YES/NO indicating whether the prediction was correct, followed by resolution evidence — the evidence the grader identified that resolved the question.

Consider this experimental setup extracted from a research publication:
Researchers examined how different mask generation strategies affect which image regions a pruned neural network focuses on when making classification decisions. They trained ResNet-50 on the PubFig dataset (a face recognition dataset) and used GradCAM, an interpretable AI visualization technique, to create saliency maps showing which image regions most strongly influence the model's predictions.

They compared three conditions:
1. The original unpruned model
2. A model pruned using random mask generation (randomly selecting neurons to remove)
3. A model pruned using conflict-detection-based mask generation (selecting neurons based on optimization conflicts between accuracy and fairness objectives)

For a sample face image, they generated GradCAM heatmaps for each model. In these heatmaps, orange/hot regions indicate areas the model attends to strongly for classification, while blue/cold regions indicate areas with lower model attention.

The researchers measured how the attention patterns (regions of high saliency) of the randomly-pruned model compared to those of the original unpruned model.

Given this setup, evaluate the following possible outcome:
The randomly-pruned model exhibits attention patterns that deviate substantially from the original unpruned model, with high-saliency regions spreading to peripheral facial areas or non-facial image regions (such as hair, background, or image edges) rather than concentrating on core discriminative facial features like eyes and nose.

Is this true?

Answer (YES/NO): YES